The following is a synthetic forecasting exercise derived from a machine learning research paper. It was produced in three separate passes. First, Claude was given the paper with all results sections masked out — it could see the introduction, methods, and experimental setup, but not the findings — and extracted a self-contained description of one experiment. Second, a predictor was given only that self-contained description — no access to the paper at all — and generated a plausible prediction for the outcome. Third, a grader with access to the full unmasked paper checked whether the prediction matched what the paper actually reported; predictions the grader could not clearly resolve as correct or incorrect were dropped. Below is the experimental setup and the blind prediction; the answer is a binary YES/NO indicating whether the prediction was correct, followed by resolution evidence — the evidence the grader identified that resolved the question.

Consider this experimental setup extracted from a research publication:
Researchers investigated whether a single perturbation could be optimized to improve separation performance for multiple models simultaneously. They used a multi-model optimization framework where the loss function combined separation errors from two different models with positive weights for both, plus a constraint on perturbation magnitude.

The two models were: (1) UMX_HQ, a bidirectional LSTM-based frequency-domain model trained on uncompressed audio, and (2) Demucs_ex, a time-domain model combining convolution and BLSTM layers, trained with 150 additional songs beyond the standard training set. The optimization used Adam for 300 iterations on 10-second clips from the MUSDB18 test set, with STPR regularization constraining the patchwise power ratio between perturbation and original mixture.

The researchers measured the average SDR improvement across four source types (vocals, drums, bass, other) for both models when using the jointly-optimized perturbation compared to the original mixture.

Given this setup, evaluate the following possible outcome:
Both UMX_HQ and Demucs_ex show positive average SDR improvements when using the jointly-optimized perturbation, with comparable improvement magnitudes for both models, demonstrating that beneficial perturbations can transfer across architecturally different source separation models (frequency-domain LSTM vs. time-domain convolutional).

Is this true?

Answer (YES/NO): NO